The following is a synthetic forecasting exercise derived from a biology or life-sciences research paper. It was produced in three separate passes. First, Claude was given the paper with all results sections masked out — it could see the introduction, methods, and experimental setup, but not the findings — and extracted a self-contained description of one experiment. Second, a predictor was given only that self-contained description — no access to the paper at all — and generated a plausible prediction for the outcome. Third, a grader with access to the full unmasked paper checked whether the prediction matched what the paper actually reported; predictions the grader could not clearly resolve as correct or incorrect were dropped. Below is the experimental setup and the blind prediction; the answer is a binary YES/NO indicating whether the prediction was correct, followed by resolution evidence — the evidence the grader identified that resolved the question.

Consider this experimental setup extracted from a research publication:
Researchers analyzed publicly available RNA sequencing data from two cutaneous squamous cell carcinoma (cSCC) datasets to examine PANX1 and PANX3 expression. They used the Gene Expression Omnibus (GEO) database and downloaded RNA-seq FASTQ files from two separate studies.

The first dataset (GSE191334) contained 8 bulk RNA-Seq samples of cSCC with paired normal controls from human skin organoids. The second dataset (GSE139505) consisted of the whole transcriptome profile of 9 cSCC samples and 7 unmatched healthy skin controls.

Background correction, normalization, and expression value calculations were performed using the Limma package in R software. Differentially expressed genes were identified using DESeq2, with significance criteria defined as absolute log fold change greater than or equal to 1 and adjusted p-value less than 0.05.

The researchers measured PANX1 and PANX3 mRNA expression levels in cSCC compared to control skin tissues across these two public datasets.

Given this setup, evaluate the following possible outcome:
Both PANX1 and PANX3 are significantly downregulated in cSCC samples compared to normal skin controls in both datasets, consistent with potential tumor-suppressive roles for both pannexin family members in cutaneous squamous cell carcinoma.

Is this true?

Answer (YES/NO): NO